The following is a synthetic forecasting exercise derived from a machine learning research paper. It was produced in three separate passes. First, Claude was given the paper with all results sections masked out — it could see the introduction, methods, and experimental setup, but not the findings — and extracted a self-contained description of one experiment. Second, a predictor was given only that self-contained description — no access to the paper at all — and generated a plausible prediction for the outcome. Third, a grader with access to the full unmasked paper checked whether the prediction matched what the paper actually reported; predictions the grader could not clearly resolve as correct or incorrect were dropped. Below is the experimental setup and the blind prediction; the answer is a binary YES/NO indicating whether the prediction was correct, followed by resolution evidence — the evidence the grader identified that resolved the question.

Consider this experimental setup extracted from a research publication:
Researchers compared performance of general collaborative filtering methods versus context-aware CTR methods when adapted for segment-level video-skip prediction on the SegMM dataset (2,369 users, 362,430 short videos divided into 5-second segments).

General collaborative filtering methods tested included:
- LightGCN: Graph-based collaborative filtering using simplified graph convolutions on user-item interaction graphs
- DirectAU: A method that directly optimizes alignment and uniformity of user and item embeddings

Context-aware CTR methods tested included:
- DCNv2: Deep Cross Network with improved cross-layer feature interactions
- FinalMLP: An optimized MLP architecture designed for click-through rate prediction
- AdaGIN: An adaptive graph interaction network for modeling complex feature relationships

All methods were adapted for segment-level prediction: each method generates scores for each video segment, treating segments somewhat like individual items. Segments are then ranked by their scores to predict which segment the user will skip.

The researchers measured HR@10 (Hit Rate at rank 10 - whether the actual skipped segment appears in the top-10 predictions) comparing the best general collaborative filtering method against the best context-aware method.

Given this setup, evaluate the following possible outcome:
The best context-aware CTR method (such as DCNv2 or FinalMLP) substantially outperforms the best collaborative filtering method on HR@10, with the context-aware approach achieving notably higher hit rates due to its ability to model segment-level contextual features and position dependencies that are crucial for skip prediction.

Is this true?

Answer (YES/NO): YES